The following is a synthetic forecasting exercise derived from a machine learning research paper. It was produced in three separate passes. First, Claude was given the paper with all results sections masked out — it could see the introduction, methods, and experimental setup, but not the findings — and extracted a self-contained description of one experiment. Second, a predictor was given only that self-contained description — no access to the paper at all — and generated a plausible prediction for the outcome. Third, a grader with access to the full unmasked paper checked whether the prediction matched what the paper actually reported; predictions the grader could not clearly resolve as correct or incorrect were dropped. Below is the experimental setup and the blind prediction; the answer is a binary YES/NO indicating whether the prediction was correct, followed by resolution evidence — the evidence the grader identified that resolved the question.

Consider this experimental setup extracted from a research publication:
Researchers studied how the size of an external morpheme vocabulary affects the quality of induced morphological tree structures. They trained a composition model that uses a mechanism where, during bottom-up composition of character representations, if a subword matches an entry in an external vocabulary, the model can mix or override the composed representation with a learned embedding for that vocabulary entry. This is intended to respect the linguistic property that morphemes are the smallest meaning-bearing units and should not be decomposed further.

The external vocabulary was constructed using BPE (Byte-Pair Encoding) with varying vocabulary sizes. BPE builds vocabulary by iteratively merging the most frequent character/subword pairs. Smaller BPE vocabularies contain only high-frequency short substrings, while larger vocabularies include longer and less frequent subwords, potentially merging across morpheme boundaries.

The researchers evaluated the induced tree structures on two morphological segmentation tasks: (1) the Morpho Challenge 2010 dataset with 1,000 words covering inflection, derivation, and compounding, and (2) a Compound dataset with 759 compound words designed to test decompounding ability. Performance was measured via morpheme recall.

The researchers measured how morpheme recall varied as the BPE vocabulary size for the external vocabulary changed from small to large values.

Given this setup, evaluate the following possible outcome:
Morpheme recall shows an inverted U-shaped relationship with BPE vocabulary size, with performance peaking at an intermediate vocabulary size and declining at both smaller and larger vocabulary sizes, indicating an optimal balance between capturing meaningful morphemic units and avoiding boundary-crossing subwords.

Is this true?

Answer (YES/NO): YES